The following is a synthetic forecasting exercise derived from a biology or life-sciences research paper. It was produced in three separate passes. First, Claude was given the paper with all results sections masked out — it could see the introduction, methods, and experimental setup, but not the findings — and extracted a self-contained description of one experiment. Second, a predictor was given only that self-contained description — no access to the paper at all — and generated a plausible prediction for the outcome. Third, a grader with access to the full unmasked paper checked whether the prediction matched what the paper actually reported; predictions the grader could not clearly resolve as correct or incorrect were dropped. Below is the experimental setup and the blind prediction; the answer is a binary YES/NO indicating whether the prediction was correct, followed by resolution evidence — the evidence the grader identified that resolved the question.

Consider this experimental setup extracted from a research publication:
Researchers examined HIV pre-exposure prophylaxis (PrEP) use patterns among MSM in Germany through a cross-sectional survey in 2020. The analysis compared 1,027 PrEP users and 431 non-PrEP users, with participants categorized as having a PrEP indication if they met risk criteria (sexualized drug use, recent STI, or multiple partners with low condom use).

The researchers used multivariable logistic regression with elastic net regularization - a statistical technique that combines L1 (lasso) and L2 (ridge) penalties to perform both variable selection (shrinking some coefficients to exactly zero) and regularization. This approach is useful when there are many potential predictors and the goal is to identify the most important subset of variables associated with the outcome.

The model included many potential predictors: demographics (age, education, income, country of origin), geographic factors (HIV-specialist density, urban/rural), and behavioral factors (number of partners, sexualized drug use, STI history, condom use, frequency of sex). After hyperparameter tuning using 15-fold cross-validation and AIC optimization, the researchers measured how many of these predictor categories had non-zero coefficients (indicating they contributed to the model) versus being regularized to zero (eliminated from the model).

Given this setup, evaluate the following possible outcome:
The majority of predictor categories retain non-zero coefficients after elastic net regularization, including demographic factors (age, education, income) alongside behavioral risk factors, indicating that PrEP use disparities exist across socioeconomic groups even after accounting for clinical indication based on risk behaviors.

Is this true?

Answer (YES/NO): NO